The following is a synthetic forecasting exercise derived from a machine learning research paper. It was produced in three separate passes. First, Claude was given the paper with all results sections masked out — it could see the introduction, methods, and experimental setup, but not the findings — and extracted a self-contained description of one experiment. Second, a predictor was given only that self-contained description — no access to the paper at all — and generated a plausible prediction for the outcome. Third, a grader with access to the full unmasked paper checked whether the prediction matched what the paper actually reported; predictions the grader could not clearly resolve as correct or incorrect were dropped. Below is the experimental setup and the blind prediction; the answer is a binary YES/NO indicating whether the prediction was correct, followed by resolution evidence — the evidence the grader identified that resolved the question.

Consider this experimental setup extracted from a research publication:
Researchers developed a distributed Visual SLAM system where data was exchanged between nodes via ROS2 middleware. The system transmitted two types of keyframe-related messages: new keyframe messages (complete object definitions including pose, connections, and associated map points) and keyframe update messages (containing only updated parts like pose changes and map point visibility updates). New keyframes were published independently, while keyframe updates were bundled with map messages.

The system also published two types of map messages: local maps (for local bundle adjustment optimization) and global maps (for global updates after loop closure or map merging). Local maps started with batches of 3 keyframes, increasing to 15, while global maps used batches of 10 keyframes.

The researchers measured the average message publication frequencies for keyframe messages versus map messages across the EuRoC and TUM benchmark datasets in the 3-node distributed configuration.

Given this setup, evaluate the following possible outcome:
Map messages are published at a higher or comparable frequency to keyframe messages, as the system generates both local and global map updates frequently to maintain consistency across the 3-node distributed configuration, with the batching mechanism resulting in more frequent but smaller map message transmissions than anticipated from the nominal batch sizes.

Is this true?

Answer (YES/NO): YES